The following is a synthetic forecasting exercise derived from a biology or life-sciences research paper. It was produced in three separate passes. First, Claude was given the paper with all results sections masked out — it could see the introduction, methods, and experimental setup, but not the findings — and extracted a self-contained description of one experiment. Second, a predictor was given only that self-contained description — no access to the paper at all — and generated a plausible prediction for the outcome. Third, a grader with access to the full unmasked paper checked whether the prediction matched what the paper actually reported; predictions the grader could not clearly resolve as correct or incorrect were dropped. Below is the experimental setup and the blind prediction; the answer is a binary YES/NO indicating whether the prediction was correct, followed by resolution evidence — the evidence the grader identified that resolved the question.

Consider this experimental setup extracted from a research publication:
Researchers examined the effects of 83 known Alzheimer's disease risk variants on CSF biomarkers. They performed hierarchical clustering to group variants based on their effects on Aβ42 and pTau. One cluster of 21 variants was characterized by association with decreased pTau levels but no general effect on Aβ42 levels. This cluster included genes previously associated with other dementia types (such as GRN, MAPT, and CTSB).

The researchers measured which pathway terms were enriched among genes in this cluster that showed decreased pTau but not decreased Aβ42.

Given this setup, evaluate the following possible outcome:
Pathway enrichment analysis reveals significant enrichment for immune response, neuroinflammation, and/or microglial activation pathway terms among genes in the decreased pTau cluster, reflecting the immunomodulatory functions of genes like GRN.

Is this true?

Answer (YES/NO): NO